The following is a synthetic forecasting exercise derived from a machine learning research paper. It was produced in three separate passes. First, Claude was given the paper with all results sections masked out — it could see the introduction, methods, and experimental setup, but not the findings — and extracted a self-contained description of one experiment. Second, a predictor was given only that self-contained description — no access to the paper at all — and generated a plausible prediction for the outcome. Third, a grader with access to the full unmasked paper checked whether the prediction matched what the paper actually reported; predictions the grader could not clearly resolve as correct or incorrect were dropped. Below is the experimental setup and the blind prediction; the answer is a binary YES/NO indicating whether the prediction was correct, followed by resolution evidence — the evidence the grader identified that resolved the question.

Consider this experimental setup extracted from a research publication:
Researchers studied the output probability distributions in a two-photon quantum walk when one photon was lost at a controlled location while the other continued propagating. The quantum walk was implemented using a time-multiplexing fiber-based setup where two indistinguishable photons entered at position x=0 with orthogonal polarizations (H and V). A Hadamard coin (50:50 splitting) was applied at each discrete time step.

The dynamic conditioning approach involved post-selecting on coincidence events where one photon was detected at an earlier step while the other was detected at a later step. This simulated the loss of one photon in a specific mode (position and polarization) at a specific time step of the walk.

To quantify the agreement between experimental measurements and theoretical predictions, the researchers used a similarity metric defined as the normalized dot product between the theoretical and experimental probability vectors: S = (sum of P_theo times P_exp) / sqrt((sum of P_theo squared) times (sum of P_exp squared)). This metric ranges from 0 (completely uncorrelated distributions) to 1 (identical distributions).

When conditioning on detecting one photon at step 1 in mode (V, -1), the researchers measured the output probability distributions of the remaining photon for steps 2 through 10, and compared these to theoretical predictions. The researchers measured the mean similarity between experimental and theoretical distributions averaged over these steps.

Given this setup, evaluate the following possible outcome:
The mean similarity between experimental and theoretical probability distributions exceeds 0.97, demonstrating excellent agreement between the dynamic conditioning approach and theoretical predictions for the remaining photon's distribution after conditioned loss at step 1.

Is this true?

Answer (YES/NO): NO